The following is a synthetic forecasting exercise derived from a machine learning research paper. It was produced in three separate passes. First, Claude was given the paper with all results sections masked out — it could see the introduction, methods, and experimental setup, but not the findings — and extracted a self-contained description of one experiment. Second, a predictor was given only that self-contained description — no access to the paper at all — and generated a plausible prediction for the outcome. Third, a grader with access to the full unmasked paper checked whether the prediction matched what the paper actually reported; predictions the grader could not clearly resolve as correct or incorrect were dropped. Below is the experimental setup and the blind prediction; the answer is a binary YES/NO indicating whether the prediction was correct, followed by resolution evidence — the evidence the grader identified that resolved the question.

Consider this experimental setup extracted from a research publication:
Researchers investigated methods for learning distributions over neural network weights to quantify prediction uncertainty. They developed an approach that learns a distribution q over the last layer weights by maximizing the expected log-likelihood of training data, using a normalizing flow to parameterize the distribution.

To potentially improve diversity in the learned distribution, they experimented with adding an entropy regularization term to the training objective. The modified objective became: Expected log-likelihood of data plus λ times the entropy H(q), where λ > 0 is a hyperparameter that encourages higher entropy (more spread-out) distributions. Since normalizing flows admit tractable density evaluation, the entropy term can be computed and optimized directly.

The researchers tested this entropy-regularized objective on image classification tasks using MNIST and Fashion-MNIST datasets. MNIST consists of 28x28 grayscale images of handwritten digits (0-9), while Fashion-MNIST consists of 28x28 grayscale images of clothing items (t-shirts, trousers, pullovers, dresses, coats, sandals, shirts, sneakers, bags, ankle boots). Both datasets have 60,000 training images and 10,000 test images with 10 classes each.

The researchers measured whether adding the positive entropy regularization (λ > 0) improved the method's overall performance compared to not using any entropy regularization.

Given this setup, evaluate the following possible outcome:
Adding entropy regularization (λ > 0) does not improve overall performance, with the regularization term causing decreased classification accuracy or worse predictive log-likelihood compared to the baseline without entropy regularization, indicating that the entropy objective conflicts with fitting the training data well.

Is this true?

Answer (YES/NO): NO